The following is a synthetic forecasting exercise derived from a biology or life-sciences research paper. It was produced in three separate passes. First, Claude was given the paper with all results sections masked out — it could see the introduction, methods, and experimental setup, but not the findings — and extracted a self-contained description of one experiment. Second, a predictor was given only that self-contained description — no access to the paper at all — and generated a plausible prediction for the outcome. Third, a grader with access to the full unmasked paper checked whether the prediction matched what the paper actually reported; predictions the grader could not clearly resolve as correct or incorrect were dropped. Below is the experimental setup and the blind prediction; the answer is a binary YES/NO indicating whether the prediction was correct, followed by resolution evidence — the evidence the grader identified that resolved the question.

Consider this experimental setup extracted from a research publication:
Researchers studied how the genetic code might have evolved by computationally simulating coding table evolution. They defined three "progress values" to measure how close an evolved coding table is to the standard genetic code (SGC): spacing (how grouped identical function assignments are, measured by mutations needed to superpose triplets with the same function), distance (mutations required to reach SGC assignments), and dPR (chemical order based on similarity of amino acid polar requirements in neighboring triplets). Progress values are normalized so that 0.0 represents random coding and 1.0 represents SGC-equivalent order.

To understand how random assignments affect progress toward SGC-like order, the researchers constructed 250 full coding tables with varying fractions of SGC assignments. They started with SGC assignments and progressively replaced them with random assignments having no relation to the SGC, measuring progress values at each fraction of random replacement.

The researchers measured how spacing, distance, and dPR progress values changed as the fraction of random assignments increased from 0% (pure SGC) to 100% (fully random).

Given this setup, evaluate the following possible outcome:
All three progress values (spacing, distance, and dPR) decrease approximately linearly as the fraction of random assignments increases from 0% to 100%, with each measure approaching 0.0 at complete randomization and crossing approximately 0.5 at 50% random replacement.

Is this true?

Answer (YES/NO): NO